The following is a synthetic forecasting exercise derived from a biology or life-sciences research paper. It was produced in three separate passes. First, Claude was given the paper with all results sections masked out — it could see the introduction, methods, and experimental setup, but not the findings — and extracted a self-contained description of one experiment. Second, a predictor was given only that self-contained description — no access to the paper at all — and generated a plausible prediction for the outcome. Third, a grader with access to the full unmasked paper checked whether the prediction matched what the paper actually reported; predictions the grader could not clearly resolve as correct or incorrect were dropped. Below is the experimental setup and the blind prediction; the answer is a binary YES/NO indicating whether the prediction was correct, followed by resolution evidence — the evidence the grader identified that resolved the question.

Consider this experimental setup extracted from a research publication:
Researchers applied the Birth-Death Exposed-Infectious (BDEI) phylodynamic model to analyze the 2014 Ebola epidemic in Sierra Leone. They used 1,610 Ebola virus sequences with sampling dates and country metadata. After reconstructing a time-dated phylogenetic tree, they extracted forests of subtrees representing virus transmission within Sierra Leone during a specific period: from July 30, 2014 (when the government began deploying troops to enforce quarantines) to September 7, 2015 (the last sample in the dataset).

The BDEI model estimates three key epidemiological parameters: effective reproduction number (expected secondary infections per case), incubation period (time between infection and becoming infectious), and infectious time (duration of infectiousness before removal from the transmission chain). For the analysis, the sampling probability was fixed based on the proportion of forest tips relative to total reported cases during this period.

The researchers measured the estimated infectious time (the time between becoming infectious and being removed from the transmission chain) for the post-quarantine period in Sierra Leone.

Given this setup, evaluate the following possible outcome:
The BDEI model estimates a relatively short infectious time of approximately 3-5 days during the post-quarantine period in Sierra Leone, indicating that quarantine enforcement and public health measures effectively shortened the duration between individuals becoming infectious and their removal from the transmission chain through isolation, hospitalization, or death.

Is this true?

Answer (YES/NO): NO